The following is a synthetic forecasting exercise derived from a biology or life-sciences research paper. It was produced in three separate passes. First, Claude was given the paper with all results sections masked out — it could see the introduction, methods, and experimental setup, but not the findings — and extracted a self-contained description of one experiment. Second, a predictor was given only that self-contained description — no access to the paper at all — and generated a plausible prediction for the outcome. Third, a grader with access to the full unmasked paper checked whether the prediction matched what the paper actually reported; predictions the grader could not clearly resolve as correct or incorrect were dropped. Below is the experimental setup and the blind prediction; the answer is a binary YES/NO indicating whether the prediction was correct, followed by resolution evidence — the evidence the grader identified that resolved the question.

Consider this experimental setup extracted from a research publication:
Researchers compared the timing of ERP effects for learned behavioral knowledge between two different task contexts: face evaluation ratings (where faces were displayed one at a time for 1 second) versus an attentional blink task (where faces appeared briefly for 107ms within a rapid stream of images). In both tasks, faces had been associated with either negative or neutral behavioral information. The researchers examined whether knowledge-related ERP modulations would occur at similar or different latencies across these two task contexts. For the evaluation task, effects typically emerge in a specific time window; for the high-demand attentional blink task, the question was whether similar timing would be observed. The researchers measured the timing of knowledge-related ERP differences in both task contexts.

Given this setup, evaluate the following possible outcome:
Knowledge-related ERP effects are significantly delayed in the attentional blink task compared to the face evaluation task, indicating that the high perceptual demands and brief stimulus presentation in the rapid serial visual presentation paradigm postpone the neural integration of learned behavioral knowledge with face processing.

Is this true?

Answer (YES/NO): NO